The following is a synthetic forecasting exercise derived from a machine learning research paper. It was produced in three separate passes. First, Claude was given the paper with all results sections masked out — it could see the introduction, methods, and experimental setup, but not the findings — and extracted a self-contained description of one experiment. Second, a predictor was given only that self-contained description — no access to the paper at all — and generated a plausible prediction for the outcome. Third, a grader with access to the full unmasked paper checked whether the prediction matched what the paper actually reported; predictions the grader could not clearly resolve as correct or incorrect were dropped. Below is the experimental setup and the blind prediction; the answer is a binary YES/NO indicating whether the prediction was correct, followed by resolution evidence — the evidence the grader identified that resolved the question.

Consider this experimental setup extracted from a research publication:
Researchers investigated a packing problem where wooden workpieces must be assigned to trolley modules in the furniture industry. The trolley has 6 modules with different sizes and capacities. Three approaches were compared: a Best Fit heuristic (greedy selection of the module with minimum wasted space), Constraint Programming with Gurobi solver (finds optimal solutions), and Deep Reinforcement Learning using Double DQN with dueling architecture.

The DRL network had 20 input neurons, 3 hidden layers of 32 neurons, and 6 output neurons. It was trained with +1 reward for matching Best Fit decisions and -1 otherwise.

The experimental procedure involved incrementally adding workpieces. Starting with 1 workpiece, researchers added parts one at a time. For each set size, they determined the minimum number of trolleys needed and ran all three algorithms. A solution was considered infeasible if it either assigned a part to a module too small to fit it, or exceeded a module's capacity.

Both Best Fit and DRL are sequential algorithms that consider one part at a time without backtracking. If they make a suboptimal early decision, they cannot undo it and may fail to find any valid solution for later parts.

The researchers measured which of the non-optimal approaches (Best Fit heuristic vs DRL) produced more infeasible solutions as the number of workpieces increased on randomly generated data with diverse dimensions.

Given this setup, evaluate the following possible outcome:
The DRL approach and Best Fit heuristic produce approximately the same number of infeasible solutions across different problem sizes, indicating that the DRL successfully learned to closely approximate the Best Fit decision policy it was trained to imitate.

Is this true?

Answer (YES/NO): NO